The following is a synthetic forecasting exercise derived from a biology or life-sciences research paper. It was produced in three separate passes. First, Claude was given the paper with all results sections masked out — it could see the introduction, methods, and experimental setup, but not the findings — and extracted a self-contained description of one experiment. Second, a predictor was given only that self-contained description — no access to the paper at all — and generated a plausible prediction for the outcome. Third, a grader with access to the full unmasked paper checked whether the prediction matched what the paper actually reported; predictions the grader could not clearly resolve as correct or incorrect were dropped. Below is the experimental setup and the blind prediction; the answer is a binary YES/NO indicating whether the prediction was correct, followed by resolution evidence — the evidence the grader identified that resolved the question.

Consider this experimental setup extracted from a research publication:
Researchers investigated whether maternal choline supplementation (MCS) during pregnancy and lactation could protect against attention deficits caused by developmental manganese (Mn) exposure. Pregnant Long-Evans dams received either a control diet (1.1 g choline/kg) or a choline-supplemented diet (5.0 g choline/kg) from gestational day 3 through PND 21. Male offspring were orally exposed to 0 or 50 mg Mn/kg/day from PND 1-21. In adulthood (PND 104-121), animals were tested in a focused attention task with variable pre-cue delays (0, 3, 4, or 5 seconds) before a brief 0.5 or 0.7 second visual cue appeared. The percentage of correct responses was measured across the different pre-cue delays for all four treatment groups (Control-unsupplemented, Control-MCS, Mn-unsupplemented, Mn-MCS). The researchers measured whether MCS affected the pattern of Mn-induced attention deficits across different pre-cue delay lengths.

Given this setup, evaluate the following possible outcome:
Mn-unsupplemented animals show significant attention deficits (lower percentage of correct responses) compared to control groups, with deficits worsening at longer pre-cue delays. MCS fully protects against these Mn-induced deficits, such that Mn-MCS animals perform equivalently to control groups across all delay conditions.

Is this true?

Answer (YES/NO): NO